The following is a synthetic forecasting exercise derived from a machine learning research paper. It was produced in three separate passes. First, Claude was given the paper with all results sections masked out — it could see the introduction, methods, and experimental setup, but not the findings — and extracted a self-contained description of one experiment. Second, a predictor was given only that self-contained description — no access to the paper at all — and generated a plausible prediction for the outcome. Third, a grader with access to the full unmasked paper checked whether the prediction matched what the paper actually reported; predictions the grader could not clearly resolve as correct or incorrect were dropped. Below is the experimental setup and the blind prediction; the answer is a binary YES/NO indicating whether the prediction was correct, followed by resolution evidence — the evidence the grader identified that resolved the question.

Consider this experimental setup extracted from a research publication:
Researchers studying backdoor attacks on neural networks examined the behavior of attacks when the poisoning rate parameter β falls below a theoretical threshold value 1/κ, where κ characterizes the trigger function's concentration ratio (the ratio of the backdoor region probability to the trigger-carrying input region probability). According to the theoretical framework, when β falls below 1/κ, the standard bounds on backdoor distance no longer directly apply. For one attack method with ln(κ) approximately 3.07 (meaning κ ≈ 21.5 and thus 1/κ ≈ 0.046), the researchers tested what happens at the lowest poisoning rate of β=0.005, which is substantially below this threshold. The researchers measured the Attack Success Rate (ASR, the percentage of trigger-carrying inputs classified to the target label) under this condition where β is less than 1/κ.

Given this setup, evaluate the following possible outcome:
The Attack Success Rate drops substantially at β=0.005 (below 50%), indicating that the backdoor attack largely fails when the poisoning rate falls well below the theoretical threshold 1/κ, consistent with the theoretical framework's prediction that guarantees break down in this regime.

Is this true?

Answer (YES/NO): NO